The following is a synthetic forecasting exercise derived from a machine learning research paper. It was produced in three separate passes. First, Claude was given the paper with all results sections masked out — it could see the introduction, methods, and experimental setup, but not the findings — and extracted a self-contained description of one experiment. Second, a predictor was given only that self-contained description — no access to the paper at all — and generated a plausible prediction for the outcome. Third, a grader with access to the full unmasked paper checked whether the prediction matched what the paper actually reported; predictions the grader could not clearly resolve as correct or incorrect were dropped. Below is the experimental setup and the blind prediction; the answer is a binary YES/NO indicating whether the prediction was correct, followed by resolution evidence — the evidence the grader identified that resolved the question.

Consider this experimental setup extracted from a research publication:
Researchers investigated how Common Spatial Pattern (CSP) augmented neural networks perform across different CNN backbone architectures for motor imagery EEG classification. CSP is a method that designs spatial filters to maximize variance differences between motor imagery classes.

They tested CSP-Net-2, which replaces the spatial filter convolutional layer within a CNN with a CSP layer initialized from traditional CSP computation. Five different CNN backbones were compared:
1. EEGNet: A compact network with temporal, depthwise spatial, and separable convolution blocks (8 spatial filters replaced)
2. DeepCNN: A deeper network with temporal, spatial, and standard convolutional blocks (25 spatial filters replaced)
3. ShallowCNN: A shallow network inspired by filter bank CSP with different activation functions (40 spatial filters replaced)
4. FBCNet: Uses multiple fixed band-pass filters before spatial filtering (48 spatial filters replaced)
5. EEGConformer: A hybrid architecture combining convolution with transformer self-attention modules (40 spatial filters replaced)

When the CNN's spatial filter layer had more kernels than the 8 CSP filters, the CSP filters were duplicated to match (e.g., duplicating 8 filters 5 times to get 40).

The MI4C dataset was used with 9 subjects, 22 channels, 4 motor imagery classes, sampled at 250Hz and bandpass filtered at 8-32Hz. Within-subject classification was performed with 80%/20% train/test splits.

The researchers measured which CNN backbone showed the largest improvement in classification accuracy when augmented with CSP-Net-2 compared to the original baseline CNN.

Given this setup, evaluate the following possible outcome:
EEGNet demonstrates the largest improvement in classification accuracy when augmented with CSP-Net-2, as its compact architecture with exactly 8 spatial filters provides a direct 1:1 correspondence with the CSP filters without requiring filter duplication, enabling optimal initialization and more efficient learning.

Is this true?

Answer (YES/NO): NO